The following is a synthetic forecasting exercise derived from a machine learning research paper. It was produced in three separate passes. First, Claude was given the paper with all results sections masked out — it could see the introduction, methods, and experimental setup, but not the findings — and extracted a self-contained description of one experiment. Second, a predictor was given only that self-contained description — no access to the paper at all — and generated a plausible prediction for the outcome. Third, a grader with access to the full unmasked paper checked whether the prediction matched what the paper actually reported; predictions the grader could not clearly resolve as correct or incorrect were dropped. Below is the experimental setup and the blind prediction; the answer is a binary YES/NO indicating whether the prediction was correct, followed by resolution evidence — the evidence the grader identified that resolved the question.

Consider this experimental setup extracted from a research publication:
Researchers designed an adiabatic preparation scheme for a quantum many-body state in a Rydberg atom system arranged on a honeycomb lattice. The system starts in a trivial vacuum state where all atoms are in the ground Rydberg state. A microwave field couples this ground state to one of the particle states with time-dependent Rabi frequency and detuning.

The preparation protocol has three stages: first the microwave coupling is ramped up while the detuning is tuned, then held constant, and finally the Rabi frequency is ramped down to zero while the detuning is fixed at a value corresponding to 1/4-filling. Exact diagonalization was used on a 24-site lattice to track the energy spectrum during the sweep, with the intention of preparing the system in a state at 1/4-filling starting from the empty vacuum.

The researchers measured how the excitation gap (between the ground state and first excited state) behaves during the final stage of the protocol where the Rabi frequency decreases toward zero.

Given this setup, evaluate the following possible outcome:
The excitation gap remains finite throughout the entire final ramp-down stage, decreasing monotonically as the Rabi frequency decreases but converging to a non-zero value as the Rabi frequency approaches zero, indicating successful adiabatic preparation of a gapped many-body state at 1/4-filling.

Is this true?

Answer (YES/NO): NO